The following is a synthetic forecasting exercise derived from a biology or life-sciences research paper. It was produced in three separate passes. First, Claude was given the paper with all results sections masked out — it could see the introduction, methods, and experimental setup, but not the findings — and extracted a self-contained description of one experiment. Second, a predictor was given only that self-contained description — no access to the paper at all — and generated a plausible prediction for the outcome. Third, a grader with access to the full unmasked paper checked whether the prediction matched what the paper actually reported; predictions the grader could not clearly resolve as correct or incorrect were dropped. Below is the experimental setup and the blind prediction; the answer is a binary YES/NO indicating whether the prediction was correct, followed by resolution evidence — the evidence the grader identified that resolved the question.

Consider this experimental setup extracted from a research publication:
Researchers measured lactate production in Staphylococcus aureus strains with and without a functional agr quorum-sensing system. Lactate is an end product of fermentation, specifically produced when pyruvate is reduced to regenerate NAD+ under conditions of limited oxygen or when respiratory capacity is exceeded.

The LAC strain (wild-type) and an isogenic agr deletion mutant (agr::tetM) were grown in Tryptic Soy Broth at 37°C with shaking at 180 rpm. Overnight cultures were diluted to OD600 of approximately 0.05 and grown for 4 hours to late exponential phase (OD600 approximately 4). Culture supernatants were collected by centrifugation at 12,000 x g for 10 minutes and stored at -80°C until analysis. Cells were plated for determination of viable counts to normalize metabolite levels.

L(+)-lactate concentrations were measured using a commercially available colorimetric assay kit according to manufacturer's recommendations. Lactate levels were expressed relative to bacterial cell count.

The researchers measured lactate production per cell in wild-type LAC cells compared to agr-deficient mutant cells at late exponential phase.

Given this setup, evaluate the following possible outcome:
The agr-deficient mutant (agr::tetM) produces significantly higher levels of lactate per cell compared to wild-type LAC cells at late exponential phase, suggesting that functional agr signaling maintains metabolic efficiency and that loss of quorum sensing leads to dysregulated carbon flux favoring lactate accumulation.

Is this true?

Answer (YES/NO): NO